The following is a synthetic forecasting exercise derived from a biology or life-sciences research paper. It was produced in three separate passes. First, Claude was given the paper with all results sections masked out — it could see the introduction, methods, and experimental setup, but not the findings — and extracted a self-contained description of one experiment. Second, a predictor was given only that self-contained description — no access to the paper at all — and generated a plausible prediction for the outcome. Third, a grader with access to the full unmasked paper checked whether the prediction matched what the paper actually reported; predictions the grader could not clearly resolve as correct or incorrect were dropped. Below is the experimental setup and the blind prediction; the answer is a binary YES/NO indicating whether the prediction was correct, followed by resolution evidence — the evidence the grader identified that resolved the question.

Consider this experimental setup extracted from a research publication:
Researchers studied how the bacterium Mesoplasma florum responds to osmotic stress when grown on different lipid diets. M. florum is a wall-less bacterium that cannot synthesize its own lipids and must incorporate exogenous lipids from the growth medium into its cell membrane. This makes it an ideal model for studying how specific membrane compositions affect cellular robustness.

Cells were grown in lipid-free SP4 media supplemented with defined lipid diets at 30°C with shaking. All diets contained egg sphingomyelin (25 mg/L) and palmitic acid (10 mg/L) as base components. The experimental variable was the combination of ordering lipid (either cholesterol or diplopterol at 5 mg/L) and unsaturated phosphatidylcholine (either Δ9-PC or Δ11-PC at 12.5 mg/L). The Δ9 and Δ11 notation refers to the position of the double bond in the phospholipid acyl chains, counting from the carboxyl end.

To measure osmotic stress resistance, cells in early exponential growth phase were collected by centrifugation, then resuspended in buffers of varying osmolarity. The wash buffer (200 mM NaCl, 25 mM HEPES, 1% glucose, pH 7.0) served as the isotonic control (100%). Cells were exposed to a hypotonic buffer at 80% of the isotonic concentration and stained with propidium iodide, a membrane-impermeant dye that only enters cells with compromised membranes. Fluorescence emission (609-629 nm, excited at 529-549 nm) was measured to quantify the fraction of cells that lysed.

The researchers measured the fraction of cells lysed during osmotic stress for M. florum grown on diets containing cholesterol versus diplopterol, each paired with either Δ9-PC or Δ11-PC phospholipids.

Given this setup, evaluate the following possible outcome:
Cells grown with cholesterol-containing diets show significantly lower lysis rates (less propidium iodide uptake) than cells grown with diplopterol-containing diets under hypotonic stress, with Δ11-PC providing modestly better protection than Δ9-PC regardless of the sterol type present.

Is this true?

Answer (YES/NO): NO